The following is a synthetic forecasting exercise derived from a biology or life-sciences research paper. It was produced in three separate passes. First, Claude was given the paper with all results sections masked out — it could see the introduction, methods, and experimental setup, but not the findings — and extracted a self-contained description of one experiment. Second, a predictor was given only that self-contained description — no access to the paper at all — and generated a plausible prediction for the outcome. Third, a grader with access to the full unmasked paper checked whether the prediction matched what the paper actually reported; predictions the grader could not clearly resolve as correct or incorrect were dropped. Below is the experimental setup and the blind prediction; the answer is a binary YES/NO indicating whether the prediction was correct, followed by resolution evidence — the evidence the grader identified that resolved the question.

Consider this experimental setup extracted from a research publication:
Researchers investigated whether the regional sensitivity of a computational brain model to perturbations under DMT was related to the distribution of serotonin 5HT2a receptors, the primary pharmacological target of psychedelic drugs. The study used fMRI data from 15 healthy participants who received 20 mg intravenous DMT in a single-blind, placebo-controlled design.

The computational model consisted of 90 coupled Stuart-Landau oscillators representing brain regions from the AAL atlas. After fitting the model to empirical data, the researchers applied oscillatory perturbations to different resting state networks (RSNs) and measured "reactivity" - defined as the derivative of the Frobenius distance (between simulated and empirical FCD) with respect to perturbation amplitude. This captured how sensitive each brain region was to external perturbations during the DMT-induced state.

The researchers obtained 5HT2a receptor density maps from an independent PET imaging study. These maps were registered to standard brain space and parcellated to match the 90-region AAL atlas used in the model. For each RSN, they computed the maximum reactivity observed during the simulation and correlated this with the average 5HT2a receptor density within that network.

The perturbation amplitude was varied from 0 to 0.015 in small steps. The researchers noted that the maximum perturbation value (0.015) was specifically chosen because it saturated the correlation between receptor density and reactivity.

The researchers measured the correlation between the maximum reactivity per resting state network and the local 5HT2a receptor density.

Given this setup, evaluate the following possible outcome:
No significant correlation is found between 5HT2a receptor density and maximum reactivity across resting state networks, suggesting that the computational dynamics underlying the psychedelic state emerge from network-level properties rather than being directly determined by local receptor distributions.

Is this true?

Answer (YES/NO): NO